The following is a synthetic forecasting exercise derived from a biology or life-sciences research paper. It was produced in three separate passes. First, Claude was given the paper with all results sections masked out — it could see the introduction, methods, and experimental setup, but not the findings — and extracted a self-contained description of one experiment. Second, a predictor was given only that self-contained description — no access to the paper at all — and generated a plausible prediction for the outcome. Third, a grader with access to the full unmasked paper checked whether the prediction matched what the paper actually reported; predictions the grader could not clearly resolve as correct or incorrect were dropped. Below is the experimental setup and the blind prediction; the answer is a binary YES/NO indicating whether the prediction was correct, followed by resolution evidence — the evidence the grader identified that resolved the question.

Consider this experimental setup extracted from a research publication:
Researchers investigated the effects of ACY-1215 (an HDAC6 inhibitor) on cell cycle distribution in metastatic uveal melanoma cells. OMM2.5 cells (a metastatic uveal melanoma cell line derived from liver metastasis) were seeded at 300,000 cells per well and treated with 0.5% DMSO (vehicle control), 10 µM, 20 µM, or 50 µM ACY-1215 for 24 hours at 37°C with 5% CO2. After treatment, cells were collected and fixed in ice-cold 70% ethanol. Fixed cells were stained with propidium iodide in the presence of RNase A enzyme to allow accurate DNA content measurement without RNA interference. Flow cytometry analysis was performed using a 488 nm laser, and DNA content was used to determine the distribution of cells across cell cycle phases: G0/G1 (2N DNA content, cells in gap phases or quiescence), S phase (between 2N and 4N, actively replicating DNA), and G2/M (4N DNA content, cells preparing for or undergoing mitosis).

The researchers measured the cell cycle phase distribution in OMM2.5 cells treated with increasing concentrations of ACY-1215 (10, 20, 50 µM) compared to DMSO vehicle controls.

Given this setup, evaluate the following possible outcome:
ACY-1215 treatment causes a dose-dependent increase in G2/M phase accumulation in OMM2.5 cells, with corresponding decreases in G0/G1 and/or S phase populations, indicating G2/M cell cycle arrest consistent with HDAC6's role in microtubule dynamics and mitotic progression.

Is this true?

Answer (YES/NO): NO